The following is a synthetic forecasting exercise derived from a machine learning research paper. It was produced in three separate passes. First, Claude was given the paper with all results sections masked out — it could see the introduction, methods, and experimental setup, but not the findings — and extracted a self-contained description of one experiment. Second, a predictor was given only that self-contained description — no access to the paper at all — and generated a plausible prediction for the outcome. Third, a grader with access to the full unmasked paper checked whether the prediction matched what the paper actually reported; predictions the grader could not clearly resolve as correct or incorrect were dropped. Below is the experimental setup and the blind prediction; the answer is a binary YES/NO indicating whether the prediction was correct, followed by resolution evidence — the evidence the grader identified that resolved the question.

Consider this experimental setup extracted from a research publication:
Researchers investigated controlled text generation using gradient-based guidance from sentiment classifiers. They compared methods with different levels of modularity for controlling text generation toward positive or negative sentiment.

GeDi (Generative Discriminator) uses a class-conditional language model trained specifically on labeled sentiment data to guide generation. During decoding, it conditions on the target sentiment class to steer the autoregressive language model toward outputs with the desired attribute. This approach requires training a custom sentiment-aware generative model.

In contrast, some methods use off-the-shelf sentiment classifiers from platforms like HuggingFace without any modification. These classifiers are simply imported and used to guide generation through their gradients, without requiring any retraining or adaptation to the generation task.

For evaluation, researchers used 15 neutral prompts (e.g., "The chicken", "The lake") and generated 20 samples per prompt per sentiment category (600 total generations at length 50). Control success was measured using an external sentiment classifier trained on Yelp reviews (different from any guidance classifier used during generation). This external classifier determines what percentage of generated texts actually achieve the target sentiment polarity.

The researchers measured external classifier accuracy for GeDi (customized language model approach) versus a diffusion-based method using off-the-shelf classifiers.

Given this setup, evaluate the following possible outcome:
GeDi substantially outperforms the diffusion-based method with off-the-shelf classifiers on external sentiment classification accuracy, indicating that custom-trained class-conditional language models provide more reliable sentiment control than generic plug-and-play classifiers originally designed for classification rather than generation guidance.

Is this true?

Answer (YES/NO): NO